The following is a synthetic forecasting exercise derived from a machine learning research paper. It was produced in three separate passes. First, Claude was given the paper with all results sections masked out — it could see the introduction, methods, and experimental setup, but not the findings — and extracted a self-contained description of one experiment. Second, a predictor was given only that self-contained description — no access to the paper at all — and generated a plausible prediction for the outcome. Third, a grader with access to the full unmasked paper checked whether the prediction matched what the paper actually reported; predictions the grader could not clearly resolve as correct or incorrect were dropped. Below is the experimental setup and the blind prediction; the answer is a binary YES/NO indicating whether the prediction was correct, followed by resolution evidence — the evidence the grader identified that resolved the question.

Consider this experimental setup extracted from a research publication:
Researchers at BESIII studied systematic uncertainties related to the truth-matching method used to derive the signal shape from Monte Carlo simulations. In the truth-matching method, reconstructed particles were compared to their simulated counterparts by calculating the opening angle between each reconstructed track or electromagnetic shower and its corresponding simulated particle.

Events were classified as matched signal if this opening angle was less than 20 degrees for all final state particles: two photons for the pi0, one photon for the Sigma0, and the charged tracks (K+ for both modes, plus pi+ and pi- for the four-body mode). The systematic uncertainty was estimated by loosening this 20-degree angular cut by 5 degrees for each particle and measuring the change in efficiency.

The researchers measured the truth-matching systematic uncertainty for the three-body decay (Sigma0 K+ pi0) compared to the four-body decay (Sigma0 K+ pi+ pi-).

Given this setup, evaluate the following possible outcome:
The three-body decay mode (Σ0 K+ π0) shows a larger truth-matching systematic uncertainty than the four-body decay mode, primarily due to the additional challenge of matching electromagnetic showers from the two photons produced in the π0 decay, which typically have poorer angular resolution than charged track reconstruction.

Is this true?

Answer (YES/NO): YES